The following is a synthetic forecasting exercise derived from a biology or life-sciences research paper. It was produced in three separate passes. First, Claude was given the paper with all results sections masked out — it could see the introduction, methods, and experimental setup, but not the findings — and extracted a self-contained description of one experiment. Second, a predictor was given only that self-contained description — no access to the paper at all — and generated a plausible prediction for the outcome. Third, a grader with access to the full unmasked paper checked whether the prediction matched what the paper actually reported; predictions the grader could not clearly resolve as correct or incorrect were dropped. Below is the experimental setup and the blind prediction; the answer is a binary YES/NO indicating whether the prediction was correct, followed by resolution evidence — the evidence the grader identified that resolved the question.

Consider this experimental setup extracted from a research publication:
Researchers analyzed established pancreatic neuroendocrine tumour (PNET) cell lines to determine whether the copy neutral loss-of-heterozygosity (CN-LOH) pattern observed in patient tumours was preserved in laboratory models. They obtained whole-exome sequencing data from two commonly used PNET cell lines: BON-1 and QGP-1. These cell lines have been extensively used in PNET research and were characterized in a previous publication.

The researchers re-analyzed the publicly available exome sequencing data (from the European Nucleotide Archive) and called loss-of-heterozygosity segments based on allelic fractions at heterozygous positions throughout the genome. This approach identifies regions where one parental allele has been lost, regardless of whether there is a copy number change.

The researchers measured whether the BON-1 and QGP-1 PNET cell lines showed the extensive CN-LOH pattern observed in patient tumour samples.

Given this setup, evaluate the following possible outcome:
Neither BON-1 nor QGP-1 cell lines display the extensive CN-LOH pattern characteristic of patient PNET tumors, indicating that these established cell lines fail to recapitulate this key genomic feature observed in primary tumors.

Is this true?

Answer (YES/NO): NO